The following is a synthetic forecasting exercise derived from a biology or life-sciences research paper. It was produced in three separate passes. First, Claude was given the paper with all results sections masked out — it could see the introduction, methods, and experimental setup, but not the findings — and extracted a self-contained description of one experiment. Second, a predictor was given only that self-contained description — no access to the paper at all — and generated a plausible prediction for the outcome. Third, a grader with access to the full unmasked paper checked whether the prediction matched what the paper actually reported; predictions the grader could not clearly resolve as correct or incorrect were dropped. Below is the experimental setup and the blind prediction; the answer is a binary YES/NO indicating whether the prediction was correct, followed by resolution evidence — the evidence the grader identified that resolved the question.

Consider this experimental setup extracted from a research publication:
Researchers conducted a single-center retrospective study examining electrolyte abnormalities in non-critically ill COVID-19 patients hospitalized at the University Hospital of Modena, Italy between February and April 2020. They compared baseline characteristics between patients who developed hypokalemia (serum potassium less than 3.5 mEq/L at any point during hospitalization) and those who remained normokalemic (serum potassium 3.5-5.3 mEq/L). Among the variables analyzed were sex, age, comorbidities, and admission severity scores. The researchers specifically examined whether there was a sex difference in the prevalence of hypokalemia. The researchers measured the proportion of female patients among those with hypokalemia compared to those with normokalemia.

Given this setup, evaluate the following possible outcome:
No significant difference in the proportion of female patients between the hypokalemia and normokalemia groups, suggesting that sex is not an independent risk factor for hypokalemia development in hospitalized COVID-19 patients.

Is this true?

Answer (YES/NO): NO